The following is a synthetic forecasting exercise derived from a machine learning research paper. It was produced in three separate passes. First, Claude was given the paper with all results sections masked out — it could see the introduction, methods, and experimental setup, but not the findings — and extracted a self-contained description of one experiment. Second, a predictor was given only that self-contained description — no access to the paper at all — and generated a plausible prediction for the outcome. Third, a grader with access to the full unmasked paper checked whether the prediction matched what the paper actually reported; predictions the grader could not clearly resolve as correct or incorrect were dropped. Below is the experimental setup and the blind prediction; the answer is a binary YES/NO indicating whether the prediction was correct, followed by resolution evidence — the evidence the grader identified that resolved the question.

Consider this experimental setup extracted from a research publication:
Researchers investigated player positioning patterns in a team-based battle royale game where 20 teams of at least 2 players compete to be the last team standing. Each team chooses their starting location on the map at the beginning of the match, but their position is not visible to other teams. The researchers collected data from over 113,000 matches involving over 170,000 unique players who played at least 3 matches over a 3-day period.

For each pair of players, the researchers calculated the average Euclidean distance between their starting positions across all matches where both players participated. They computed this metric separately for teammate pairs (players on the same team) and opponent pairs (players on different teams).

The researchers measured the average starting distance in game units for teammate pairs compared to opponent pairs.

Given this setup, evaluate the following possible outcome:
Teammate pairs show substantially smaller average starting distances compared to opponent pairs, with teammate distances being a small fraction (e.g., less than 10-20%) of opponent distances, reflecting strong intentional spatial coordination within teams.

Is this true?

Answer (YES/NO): YES